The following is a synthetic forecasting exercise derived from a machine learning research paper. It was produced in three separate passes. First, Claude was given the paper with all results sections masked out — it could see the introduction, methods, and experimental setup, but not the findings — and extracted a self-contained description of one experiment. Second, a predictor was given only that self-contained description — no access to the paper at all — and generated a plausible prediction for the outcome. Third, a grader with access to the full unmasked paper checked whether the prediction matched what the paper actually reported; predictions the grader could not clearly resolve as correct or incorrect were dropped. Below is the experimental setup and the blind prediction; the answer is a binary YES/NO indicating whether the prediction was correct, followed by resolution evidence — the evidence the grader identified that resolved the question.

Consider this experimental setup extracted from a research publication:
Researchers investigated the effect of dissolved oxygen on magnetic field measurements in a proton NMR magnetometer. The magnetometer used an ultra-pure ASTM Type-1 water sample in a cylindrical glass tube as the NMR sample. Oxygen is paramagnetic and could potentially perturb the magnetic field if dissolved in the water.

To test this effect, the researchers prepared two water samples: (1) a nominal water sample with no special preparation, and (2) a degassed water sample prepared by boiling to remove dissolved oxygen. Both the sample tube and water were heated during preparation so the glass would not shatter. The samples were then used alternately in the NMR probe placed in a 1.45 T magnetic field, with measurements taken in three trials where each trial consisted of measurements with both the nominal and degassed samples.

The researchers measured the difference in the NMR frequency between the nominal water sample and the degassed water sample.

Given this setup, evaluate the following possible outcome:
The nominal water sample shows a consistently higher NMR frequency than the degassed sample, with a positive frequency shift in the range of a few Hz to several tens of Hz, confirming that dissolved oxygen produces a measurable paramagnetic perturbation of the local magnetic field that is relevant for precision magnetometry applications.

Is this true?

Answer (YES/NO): NO